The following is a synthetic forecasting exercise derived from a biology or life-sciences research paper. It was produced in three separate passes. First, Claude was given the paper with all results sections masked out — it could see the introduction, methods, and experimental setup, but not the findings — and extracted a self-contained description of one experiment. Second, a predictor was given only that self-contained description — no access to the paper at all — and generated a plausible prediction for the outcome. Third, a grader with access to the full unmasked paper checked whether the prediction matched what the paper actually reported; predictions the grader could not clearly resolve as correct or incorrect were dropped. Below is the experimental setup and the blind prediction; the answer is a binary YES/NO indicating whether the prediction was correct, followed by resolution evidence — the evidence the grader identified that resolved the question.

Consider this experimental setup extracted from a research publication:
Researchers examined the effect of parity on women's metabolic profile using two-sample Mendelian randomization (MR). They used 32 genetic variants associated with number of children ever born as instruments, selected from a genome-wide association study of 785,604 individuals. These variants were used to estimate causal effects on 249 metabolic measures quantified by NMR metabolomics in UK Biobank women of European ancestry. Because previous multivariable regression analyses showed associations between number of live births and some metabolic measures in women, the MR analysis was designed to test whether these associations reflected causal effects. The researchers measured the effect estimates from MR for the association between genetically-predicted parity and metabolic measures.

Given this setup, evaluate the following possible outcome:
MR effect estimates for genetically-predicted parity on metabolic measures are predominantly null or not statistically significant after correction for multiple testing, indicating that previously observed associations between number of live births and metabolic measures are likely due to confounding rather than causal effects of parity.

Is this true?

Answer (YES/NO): NO